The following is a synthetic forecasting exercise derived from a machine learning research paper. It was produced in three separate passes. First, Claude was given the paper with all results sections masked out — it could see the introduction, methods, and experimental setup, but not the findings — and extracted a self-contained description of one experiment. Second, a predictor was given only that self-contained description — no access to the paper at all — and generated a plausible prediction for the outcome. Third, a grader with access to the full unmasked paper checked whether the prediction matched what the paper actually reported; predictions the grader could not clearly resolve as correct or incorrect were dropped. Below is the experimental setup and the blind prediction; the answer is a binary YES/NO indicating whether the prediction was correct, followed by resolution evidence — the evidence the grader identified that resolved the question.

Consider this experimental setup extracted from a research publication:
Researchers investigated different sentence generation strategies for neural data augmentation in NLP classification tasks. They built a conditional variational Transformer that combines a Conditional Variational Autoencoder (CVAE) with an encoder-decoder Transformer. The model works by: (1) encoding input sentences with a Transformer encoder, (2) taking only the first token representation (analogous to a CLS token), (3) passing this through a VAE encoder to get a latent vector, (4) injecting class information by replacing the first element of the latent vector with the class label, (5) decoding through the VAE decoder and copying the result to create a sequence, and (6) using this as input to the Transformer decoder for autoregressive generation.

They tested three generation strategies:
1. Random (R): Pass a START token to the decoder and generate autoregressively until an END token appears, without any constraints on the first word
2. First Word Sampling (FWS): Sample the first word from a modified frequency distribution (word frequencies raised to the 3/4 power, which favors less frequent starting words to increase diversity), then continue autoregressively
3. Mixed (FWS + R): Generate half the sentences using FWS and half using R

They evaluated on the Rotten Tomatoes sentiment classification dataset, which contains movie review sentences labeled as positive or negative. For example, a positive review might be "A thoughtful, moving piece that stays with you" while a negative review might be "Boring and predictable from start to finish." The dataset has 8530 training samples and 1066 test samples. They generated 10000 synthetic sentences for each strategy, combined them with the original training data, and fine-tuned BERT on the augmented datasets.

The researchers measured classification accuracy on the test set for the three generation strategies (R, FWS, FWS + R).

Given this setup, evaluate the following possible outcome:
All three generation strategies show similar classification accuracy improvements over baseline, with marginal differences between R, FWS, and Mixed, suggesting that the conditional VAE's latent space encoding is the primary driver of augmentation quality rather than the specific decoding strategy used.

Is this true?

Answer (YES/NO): NO